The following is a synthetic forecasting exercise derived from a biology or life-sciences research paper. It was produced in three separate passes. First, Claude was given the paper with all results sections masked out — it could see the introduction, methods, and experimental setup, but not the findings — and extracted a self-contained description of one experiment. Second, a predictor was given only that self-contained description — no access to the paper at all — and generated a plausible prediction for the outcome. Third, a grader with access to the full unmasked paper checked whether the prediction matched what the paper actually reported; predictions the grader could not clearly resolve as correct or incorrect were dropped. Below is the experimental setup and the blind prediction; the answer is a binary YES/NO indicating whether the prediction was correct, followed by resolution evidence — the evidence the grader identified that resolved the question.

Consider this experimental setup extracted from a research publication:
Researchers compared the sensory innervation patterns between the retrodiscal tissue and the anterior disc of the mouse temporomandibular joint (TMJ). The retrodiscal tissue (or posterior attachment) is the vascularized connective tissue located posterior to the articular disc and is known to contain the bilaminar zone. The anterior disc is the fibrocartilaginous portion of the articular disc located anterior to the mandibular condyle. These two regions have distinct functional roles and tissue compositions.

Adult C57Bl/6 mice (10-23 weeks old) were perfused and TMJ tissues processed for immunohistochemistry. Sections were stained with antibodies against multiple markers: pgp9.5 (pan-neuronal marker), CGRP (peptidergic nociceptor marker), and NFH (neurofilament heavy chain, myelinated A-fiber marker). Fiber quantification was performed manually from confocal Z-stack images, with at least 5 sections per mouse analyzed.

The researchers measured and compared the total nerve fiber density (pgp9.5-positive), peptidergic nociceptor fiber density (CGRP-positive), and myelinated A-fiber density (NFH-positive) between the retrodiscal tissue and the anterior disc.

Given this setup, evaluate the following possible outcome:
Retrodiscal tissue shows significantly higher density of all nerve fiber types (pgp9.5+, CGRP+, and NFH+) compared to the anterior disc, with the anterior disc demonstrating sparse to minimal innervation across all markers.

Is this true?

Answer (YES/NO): NO